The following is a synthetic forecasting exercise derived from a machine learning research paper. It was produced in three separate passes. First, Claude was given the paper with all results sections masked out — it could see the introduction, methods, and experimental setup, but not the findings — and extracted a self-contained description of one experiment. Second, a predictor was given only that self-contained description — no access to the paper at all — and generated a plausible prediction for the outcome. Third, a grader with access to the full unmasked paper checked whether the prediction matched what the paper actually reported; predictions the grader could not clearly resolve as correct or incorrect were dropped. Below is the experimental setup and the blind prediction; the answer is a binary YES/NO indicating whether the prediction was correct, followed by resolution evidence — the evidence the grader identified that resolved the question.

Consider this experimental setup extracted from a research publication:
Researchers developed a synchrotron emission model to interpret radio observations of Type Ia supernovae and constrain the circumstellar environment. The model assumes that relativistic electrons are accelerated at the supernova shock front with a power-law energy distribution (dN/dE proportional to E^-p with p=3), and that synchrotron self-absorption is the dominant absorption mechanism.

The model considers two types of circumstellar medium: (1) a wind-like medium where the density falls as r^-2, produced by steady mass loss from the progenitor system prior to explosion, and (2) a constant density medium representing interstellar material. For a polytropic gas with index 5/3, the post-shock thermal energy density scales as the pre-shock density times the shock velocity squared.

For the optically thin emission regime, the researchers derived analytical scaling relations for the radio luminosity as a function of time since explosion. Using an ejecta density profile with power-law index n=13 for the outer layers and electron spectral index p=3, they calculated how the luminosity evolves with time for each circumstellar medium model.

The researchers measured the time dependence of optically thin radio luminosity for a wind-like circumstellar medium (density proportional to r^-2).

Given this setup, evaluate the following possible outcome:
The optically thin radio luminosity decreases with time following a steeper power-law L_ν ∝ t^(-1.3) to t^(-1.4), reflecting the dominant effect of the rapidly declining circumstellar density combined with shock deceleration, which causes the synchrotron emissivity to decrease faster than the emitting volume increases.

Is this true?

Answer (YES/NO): NO